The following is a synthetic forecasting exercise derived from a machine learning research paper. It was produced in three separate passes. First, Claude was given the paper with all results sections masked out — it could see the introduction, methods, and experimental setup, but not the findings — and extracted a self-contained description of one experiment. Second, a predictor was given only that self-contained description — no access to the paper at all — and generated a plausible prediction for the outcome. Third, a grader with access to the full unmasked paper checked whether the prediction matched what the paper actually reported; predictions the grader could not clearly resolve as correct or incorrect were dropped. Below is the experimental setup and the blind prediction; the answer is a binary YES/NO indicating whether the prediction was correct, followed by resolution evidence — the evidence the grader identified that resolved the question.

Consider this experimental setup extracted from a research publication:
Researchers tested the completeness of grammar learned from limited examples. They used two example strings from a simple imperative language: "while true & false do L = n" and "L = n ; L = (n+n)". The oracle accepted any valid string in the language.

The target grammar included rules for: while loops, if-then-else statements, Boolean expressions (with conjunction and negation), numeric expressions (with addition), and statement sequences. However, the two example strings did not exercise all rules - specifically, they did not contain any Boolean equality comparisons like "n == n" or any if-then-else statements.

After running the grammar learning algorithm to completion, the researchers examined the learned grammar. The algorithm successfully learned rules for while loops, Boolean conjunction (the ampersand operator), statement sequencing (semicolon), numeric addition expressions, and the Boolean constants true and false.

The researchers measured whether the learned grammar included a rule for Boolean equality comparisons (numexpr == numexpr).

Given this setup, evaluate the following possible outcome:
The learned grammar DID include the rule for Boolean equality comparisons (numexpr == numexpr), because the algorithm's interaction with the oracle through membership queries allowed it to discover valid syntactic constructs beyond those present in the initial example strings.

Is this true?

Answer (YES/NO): NO